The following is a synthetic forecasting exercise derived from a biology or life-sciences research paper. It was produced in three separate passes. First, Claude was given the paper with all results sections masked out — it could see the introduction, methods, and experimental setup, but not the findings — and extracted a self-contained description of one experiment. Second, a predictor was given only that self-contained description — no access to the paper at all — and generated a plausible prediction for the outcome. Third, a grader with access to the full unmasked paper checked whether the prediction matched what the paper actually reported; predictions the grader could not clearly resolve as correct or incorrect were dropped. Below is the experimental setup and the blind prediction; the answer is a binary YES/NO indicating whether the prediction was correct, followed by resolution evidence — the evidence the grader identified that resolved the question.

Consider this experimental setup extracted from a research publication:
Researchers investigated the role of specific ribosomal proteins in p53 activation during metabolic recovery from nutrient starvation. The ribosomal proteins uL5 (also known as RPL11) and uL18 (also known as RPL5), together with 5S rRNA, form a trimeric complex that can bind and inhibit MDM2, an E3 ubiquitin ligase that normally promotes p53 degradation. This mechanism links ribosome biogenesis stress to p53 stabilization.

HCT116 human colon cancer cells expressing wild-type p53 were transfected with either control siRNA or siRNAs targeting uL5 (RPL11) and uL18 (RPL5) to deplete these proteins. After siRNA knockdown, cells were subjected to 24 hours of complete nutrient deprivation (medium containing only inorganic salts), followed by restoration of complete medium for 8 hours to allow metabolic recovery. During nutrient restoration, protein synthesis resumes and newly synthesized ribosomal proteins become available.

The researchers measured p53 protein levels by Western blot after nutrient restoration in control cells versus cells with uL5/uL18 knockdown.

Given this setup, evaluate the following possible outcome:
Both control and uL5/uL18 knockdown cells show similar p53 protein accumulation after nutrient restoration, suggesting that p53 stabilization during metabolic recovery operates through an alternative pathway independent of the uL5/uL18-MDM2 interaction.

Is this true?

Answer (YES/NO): NO